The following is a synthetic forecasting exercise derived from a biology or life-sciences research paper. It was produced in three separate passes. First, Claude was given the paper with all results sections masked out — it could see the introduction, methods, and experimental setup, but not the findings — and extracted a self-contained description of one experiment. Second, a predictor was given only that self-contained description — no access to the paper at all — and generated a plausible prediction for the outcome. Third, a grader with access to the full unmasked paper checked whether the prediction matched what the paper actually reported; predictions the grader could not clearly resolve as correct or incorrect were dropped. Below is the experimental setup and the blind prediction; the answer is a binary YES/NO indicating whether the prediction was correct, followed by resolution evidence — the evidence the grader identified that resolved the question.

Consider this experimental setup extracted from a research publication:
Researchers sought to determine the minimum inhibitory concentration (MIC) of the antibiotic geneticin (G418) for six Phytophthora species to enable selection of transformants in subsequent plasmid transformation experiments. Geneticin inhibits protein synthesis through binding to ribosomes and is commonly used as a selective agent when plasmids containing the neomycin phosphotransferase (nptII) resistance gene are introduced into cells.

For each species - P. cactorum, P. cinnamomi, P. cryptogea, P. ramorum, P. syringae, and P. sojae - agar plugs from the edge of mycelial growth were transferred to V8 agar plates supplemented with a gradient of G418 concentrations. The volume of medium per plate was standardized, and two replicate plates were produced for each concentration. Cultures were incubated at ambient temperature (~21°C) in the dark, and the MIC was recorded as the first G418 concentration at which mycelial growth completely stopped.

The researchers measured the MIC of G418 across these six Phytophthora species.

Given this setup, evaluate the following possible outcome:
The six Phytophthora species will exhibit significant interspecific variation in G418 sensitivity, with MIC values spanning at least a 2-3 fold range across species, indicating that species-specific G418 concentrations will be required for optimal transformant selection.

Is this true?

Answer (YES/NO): YES